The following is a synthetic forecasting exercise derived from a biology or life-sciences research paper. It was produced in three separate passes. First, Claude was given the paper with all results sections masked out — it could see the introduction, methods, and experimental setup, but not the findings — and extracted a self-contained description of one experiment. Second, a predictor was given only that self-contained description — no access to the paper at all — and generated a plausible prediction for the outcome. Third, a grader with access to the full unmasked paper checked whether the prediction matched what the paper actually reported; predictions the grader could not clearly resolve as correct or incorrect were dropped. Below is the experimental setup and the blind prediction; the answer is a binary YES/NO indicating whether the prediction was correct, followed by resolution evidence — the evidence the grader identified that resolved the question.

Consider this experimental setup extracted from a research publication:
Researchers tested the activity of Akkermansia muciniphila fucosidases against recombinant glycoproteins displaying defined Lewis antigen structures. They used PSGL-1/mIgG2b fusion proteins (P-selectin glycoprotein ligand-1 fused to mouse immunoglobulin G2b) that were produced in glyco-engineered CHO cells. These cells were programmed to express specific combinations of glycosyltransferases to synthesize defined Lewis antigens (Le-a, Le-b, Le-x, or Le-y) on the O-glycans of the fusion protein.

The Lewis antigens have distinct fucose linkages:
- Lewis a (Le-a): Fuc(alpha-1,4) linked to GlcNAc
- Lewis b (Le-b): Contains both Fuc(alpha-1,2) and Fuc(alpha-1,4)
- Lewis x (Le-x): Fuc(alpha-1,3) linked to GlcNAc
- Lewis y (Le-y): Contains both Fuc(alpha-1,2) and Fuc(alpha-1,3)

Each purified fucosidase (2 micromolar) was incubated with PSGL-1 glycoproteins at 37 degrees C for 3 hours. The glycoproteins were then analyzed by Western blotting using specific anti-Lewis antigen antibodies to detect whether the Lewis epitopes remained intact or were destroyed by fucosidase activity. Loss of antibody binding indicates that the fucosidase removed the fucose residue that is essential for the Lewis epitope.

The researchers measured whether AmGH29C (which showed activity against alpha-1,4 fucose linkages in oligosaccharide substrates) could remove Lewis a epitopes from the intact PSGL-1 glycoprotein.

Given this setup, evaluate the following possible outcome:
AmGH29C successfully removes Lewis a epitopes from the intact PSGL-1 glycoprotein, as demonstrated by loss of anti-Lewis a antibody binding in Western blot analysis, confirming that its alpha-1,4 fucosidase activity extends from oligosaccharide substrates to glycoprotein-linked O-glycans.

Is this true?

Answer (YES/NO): YES